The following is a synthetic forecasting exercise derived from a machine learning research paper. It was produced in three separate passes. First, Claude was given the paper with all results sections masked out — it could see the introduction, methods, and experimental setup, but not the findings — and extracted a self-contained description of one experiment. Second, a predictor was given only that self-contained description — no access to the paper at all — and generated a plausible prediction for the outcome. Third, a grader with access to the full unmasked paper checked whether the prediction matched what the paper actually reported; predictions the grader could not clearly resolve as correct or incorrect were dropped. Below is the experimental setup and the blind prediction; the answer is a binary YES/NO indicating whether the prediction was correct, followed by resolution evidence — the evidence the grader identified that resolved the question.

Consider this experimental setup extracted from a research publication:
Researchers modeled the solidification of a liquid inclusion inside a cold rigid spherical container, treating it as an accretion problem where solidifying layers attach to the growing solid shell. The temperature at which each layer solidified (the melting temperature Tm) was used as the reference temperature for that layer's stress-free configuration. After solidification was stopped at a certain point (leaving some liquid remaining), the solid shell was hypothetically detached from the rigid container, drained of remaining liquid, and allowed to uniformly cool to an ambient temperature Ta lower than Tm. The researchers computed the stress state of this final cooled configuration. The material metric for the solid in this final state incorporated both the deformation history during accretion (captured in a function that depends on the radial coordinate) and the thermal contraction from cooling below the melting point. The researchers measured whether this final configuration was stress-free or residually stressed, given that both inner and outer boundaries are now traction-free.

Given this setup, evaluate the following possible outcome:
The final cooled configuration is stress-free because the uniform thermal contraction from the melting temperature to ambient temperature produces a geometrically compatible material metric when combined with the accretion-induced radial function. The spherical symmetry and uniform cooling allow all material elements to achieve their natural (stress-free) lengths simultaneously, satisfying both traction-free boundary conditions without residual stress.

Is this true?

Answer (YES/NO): NO